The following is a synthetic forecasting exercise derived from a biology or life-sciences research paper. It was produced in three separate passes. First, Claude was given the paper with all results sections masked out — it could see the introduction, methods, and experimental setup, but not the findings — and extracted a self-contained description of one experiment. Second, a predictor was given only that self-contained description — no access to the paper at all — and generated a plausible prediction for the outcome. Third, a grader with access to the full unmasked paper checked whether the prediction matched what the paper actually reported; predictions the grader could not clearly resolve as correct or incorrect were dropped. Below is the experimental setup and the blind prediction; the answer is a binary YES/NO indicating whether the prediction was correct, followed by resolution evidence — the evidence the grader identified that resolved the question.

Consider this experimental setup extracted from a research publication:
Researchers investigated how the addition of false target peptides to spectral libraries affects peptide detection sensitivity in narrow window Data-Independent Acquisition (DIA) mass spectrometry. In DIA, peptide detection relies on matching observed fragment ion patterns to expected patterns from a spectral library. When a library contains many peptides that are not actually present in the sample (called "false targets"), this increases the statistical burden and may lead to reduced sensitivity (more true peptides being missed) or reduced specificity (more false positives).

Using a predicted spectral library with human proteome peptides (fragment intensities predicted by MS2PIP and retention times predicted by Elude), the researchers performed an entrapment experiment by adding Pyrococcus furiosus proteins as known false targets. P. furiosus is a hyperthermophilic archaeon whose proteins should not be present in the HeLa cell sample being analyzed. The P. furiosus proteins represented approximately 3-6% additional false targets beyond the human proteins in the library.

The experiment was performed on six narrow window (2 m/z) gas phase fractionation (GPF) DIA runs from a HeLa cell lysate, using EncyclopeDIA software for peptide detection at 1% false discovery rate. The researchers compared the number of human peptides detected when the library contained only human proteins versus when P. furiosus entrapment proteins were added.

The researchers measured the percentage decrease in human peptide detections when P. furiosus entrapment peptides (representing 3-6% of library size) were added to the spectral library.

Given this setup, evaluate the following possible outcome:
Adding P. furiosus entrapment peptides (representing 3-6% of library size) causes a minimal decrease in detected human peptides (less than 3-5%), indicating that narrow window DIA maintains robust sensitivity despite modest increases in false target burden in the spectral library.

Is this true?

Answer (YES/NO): YES